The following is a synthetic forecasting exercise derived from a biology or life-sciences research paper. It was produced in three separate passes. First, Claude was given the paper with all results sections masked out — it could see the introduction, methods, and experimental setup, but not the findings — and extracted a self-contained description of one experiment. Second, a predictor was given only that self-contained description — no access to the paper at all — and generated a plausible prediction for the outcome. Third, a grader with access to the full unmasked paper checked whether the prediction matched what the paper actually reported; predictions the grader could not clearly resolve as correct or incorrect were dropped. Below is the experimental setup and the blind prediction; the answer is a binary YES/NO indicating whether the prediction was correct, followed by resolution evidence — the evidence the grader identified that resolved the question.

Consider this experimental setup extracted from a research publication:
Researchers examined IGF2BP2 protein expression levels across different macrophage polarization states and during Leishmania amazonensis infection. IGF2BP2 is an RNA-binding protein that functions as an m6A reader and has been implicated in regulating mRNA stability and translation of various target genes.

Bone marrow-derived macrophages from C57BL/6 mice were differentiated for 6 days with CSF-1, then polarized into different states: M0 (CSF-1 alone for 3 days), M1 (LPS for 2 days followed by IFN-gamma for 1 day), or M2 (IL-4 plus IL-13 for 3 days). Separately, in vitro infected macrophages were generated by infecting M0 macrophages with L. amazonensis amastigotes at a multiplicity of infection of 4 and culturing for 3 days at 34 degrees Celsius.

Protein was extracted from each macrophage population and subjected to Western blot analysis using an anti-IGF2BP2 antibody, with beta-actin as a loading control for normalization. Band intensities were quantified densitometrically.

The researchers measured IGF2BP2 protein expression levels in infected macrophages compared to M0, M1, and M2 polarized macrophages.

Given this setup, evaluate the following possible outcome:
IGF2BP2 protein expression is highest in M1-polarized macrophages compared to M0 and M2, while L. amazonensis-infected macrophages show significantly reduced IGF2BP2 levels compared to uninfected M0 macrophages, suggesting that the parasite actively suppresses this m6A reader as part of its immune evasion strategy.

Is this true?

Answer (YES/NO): NO